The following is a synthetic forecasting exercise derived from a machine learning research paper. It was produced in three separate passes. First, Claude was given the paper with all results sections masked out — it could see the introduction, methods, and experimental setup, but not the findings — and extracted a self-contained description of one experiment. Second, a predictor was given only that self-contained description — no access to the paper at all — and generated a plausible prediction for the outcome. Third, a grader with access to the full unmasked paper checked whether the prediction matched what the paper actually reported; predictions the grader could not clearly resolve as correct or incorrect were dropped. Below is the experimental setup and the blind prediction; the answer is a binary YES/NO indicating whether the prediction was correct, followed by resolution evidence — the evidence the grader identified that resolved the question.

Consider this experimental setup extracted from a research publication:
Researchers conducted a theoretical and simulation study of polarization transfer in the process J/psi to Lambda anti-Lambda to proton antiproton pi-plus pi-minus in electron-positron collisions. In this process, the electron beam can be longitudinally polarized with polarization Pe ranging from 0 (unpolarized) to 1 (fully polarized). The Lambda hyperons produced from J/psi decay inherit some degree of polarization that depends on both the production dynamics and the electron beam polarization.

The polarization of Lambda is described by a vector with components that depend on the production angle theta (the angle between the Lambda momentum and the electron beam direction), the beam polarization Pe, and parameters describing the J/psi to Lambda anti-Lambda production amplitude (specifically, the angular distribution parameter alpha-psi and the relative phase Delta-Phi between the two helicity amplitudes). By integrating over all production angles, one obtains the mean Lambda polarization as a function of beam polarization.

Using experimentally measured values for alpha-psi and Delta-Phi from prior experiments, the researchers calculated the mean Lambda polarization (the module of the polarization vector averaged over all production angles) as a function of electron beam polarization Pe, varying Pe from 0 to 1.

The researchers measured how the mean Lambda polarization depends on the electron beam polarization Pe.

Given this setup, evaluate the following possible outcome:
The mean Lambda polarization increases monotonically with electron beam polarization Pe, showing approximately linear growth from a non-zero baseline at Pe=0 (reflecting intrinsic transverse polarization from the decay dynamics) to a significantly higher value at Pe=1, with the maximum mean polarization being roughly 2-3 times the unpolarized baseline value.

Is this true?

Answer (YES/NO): NO